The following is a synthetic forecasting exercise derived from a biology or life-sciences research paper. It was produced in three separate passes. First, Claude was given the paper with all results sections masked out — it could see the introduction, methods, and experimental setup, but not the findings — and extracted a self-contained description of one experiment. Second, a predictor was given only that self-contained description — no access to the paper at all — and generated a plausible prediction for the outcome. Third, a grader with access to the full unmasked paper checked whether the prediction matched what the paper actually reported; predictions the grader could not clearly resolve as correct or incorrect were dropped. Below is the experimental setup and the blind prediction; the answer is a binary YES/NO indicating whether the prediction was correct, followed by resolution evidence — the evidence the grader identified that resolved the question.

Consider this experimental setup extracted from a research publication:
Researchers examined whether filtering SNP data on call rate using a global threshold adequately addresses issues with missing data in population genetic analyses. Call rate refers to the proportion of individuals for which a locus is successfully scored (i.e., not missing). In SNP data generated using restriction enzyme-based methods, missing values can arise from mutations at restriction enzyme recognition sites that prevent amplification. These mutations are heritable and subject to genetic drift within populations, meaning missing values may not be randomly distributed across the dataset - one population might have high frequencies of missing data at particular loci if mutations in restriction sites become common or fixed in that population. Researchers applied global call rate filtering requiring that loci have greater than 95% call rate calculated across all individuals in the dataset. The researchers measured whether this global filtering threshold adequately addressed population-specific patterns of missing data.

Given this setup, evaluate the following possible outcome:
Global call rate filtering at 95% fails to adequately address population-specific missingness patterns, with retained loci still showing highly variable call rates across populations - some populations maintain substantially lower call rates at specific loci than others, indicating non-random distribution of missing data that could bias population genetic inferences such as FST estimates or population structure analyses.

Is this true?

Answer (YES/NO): YES